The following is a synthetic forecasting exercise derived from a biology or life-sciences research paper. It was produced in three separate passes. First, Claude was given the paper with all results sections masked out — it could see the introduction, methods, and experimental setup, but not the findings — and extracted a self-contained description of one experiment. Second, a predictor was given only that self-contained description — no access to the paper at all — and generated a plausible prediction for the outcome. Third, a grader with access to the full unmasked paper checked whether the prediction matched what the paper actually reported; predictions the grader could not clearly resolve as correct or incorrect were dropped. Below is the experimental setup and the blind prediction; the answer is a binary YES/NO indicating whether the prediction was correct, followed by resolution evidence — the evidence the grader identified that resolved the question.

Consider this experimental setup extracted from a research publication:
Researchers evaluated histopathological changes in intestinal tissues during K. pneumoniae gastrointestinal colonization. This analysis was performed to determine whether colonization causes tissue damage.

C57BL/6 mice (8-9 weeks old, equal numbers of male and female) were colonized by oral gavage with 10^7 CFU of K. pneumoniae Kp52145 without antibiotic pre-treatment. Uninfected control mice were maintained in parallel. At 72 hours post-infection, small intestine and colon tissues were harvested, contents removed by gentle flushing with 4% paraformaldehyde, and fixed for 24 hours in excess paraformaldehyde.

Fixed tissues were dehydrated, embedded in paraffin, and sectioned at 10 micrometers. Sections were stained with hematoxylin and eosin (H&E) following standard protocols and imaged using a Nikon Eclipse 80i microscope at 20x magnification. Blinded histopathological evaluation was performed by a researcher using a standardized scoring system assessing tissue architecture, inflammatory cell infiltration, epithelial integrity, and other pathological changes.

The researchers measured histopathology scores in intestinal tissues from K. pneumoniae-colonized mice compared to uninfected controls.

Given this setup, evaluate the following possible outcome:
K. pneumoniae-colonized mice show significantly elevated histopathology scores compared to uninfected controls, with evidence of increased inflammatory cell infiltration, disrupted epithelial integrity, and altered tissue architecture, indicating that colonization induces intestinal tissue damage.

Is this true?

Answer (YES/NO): NO